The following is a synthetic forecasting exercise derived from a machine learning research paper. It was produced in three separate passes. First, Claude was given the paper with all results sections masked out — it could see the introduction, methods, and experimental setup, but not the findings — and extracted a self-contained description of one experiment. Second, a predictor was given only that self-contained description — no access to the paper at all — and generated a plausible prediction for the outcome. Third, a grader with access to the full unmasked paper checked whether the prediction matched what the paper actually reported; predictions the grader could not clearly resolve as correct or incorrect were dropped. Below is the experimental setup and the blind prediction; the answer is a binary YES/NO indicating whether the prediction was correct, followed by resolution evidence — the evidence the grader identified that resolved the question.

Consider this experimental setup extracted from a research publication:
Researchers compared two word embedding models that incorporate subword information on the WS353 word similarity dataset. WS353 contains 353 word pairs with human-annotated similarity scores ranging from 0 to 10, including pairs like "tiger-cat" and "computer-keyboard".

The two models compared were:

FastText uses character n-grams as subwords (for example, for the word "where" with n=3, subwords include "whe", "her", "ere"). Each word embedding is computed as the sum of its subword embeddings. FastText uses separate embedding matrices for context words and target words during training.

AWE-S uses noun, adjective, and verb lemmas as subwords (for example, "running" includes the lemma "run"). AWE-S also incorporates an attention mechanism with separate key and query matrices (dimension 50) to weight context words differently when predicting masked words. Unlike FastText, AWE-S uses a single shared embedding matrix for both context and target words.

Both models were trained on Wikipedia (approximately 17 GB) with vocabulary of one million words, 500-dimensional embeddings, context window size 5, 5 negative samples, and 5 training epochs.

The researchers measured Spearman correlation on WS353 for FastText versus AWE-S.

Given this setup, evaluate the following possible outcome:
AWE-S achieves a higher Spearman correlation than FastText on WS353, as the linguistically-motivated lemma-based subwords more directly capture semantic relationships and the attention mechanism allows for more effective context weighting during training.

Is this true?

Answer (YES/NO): NO